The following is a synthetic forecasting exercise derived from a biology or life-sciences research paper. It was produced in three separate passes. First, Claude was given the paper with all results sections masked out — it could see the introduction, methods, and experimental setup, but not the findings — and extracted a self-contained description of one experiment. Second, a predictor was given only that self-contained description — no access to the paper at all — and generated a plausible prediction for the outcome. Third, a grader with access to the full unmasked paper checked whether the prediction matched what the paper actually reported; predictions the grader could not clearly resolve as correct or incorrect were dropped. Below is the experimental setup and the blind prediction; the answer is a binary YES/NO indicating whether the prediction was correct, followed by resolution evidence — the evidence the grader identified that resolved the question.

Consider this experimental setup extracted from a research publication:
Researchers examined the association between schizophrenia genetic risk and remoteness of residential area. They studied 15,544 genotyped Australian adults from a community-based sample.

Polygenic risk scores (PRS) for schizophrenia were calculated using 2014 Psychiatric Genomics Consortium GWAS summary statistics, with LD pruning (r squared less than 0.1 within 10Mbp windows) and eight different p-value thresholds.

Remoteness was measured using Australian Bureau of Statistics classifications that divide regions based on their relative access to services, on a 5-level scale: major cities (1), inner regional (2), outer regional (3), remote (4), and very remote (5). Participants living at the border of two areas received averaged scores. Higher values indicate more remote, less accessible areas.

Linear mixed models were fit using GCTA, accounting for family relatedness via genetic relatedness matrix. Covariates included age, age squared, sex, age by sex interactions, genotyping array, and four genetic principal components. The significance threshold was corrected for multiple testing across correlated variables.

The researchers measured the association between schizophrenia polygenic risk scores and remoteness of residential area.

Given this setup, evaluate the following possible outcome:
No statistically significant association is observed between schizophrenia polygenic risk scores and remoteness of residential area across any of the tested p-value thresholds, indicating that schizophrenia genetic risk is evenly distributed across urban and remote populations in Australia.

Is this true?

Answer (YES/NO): NO